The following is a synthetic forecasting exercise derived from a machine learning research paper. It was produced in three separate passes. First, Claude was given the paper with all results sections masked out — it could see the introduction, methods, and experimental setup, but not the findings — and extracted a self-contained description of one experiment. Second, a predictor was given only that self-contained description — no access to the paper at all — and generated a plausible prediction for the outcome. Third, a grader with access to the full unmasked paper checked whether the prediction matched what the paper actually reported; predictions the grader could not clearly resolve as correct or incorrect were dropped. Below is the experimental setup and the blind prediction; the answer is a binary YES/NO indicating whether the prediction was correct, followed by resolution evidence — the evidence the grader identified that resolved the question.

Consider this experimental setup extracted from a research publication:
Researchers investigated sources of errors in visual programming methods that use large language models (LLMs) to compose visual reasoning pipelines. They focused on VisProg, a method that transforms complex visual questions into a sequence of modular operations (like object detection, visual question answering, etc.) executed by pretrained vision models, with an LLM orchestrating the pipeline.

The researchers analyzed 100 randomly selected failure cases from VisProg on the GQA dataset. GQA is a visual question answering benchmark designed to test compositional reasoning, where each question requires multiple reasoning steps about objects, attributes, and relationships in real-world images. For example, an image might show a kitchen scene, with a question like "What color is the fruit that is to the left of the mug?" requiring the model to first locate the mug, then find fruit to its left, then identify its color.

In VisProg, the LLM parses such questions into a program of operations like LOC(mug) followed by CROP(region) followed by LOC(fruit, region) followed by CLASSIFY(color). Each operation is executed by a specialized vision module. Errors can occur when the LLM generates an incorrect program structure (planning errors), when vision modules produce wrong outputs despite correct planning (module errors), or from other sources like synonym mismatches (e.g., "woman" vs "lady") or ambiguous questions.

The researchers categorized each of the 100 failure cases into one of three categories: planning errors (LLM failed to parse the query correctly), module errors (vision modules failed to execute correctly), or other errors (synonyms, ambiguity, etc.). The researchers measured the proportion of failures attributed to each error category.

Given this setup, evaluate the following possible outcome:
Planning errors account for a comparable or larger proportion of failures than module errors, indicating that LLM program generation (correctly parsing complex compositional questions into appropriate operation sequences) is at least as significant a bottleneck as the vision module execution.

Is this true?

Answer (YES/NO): NO